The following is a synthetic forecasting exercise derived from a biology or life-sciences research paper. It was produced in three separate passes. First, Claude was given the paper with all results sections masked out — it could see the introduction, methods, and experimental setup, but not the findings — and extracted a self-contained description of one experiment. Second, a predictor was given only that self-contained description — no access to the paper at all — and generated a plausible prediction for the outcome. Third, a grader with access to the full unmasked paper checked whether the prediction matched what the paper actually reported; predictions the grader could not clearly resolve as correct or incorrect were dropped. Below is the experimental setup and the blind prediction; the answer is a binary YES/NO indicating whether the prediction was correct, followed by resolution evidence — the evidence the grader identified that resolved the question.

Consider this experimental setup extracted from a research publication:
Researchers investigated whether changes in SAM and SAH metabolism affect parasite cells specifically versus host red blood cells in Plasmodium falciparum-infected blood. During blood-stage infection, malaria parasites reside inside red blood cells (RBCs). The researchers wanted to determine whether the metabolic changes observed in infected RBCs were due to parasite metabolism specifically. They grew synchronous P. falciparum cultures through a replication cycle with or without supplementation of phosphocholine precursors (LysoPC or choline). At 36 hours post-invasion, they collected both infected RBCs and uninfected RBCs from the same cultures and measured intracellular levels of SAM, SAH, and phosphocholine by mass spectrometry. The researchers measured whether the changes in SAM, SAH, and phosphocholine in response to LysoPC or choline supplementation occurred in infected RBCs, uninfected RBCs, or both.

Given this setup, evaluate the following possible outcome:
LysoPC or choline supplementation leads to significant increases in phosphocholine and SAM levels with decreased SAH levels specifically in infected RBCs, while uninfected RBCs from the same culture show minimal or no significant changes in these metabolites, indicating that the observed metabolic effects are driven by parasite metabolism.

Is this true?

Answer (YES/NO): NO